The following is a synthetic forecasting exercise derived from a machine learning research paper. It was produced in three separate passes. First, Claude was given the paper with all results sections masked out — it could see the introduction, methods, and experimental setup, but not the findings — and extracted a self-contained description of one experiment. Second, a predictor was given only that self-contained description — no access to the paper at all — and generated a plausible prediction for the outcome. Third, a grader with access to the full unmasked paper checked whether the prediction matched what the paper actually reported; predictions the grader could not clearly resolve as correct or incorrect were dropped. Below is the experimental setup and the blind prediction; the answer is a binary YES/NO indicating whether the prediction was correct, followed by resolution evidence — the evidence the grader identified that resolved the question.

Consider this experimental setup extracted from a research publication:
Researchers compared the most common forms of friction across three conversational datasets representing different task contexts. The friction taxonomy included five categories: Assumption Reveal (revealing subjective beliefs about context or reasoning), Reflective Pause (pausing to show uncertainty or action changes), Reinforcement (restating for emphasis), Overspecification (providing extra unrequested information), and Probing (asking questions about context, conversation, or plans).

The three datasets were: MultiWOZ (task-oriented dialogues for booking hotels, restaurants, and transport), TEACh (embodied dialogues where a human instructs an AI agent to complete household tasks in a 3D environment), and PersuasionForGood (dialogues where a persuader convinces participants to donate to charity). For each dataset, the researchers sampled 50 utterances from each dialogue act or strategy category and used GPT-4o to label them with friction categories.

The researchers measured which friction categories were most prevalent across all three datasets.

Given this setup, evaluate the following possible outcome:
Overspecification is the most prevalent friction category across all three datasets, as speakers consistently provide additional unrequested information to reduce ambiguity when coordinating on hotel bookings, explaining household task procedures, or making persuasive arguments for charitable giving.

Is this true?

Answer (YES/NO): NO